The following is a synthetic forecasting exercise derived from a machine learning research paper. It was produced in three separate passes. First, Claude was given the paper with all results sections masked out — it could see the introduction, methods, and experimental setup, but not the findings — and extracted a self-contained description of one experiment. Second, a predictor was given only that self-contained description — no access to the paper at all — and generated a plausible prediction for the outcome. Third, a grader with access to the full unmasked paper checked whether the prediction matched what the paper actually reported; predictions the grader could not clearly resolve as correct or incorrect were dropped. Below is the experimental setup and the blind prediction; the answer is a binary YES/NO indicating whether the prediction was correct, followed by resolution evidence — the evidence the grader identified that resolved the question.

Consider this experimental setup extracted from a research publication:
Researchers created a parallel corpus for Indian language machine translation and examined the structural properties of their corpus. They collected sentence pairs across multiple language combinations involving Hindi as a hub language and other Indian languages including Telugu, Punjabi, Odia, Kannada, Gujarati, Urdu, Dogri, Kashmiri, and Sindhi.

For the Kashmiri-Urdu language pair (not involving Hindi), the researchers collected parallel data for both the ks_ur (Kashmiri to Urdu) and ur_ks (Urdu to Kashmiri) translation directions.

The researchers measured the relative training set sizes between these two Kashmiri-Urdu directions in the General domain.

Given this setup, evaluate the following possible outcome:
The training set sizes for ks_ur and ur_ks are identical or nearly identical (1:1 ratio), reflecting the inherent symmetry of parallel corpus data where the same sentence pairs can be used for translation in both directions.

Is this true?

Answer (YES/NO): NO